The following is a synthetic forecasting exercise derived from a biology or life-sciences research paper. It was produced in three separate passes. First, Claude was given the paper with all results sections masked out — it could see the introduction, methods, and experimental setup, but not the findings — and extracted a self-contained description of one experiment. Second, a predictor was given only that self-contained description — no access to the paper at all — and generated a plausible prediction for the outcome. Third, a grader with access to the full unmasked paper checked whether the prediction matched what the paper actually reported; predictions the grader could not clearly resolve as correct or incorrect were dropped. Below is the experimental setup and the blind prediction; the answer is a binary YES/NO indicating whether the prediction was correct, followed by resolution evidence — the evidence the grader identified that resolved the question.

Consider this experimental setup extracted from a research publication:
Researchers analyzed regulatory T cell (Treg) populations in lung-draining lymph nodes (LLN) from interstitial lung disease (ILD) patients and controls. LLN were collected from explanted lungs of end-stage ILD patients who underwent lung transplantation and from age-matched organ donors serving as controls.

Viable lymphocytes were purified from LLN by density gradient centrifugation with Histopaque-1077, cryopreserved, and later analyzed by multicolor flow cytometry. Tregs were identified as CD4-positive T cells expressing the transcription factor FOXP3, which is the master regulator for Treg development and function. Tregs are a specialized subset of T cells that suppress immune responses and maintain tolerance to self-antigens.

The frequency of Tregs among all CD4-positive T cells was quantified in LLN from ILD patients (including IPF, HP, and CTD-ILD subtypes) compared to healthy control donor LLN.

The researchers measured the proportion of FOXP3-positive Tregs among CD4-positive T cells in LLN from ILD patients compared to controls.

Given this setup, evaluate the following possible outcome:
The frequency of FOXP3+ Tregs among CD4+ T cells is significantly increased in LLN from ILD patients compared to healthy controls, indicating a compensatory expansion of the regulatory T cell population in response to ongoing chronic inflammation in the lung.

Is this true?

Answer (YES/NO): YES